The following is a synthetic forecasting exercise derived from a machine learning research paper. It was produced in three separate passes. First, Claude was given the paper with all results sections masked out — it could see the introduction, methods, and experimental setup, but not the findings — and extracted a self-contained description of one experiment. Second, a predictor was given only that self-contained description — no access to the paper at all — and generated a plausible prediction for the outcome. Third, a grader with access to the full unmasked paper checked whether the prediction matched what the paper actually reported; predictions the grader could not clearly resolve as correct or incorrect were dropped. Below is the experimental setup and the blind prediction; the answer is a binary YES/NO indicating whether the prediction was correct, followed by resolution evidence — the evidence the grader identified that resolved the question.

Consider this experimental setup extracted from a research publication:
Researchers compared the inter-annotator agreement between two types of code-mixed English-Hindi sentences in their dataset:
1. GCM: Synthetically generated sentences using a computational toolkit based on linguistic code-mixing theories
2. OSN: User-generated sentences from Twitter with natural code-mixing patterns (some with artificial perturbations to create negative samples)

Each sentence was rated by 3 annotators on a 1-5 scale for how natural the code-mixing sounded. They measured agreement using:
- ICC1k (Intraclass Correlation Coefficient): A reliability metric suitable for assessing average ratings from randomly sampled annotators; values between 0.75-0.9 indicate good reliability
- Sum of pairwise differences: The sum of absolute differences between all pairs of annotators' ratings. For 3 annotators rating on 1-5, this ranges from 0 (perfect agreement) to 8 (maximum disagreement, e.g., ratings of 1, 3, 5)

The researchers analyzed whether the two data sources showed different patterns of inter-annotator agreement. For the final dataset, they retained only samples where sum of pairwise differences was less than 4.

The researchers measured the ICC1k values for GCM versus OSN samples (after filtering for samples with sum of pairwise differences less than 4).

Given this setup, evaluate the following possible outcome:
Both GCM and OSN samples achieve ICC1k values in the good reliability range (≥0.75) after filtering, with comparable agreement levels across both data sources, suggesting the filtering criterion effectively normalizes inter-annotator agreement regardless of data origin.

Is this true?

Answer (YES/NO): NO